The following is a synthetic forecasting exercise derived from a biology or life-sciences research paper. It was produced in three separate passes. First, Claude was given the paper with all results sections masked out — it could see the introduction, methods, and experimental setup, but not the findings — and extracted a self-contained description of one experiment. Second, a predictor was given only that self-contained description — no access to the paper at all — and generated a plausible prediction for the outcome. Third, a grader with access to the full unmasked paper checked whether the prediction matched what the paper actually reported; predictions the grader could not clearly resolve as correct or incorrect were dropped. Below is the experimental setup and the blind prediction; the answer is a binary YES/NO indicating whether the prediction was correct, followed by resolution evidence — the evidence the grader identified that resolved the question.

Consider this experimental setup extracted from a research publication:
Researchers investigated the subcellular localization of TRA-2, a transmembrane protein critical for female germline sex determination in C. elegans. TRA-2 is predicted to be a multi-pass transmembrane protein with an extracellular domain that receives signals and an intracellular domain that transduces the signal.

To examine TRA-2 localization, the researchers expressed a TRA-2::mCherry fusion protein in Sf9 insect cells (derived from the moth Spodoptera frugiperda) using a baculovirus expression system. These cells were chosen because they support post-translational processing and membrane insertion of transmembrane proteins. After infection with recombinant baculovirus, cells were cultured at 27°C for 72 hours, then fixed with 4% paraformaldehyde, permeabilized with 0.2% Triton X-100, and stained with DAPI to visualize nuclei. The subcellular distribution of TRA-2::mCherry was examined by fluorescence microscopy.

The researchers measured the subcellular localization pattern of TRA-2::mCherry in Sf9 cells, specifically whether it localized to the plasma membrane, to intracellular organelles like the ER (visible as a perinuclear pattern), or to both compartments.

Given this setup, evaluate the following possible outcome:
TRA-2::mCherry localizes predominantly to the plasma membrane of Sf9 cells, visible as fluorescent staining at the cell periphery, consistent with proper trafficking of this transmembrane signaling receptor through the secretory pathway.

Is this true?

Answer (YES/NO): NO